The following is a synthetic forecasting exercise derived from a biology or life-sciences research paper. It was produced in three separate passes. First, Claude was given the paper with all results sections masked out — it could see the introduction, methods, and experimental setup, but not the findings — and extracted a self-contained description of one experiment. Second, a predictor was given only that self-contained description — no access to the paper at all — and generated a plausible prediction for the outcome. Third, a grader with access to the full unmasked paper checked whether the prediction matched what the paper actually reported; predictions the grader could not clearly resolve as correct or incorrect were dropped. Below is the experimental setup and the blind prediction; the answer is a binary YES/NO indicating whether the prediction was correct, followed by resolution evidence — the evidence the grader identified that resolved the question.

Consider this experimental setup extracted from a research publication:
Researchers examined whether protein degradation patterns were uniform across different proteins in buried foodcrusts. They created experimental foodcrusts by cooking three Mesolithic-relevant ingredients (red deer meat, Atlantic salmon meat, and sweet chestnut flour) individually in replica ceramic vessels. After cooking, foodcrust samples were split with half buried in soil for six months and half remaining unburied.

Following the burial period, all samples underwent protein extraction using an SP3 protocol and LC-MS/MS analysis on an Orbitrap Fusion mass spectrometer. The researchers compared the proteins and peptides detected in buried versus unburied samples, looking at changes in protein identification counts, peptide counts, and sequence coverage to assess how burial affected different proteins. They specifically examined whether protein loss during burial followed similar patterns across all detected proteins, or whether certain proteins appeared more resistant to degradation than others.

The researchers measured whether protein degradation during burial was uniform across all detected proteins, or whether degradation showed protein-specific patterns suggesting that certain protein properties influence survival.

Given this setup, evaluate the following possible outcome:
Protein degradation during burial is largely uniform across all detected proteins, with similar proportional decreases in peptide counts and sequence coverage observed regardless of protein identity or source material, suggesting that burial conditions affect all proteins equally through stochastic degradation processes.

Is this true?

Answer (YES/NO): NO